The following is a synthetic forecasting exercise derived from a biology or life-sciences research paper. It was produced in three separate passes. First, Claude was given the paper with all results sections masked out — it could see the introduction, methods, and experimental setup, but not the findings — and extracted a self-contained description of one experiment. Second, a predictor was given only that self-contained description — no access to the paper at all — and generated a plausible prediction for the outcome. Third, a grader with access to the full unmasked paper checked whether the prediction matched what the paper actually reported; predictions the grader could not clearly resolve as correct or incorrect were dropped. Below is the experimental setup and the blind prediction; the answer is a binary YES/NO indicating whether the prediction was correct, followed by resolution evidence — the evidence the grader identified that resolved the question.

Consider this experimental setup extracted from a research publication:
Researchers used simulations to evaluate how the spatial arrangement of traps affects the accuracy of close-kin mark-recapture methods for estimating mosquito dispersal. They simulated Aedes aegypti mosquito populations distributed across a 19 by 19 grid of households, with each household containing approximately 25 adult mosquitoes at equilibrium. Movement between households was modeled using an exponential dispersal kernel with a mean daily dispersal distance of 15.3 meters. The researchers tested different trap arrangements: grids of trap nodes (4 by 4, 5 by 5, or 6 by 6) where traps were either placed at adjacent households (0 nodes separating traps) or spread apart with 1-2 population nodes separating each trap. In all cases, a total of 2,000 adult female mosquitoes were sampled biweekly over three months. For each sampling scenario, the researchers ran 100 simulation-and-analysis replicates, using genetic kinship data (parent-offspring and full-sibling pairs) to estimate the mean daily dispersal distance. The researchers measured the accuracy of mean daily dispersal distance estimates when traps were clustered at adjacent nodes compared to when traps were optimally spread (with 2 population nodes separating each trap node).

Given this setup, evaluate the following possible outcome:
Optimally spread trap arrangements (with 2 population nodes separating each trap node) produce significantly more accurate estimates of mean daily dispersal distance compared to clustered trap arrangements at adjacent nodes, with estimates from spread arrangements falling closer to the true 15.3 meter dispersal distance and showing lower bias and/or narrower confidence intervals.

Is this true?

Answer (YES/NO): YES